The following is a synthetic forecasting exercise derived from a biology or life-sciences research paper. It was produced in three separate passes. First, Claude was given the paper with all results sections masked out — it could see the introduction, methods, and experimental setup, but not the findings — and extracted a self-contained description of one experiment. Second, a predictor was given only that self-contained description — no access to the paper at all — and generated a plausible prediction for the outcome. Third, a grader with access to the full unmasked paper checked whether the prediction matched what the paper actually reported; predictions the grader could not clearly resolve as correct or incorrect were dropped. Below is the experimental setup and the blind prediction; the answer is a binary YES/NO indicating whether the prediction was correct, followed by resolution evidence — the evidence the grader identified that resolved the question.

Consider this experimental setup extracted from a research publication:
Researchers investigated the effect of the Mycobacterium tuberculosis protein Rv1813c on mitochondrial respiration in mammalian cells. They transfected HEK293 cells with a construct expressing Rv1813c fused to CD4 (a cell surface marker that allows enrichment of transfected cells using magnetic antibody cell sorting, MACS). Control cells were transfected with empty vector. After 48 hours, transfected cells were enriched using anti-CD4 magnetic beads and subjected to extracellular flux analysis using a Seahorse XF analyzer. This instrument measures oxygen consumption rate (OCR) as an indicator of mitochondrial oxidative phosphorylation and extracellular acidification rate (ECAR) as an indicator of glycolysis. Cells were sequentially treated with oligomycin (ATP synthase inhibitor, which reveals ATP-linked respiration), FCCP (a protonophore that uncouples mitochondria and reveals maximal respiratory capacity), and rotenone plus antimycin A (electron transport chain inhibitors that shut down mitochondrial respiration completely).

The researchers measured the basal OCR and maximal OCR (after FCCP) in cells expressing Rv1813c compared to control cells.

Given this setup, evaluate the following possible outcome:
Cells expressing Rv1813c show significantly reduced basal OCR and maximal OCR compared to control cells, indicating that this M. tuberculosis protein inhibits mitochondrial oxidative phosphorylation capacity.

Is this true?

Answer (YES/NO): NO